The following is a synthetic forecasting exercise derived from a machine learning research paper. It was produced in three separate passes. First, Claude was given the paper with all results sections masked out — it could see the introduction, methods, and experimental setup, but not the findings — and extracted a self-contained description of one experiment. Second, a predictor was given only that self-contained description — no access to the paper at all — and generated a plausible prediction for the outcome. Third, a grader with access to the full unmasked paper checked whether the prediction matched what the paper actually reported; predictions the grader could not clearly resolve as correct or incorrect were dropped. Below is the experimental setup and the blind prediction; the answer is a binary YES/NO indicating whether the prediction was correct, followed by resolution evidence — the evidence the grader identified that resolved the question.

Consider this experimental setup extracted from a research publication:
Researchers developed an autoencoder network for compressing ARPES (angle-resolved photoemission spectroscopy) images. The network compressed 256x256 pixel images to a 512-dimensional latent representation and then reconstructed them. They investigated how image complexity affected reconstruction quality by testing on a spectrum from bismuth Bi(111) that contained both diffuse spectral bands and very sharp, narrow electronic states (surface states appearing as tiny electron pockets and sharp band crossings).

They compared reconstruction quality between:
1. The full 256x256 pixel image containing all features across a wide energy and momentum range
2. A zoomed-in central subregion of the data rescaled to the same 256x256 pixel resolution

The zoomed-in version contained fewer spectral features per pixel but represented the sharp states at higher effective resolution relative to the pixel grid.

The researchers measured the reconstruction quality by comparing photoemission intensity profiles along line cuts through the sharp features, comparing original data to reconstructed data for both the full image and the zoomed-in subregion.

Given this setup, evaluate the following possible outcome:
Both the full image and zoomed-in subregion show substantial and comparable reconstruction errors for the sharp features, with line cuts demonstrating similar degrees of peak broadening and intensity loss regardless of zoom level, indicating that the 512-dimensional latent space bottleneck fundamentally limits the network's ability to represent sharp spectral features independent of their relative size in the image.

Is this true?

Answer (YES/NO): NO